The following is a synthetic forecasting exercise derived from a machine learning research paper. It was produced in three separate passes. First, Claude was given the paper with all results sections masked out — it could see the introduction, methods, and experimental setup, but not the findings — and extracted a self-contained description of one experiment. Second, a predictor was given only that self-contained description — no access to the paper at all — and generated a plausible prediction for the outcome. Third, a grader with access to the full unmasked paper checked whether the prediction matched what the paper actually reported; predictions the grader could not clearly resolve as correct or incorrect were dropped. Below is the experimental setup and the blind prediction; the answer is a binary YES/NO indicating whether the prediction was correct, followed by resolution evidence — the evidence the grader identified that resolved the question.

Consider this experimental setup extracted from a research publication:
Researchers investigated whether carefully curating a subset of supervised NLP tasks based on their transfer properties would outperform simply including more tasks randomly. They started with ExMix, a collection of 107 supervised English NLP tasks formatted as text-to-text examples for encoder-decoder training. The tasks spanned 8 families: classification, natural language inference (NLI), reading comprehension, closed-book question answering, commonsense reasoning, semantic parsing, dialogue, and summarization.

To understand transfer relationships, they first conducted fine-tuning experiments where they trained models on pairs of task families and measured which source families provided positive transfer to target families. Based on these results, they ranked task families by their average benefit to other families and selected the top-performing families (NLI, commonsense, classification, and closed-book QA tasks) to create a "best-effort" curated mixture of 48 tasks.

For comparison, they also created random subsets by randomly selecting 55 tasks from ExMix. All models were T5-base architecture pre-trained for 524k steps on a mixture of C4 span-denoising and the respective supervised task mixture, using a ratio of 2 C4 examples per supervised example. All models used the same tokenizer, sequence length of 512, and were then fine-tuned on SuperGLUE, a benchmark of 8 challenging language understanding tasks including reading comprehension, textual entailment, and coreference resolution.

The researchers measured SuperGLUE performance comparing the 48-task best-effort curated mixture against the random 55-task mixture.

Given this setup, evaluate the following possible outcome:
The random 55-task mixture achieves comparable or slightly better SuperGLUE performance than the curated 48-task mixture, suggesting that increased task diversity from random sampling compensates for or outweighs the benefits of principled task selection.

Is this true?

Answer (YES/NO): YES